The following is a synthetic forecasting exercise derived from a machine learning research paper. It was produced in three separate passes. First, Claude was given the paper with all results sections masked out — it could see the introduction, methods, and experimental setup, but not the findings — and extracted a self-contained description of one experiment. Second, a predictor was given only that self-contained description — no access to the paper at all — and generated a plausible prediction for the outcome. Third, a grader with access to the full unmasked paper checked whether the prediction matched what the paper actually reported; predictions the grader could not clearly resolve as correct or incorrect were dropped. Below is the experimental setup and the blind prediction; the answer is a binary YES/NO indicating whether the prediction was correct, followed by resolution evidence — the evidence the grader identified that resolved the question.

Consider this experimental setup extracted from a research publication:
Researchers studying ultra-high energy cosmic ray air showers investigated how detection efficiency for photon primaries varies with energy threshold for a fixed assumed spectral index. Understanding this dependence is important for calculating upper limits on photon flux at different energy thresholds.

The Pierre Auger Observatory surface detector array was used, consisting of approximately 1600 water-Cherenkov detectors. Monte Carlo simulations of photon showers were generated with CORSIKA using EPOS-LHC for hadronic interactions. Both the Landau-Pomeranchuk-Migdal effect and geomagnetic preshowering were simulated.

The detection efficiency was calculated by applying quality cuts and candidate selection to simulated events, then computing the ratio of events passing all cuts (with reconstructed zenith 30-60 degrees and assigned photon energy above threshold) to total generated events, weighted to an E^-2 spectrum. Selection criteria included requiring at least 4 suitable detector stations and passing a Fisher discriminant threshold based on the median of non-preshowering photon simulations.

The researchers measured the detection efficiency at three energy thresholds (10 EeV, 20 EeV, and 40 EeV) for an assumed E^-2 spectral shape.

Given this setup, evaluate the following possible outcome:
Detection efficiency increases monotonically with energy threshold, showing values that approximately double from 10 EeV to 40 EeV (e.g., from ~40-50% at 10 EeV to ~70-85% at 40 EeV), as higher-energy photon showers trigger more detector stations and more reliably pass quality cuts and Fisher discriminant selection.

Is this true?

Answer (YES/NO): NO